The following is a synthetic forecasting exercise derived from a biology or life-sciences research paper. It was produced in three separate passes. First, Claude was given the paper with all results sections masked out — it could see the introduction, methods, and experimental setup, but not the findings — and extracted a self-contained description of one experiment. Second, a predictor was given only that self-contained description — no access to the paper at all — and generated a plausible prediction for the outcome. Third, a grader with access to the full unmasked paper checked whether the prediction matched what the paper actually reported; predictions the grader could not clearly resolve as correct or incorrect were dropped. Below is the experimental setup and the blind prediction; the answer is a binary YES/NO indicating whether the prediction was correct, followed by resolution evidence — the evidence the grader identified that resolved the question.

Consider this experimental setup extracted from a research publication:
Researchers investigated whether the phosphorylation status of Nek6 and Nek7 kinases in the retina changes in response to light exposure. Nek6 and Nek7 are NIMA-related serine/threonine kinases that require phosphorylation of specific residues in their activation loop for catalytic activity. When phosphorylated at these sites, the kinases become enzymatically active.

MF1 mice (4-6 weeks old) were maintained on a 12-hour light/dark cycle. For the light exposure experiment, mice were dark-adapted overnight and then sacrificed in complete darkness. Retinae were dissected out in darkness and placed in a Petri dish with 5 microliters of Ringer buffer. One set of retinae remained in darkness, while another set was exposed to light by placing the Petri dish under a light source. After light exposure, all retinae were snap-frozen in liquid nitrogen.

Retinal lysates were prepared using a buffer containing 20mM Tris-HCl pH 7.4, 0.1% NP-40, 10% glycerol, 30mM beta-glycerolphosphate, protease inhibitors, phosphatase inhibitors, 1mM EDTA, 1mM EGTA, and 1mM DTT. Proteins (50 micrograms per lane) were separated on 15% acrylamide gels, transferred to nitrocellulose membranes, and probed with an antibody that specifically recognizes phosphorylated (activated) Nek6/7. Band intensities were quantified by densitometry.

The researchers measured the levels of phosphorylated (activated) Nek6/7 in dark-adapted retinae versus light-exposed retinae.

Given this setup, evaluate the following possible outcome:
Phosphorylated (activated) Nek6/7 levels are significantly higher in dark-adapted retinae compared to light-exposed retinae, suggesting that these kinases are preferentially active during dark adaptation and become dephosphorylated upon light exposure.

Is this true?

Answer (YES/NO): NO